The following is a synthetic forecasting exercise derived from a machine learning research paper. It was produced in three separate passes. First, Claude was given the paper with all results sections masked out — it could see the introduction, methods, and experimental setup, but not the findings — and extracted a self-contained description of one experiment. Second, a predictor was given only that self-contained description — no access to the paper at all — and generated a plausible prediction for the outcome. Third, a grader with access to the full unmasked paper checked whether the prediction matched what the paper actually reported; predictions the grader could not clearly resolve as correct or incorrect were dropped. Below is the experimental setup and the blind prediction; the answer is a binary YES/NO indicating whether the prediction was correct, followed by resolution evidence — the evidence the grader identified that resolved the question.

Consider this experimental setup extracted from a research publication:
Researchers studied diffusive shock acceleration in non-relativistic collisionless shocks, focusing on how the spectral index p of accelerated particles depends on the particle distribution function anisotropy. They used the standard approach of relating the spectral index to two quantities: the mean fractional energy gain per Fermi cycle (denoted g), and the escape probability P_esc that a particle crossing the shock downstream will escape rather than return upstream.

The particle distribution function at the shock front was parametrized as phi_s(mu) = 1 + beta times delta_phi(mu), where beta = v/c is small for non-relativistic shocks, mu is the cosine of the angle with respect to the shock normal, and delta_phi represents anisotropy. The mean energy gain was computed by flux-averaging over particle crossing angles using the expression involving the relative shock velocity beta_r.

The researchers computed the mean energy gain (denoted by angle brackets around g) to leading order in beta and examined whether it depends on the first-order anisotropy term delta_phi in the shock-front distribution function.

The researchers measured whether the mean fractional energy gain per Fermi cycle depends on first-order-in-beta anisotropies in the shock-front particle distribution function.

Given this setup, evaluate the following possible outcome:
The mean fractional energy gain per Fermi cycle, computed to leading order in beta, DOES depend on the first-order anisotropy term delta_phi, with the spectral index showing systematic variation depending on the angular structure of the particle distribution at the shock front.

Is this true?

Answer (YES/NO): NO